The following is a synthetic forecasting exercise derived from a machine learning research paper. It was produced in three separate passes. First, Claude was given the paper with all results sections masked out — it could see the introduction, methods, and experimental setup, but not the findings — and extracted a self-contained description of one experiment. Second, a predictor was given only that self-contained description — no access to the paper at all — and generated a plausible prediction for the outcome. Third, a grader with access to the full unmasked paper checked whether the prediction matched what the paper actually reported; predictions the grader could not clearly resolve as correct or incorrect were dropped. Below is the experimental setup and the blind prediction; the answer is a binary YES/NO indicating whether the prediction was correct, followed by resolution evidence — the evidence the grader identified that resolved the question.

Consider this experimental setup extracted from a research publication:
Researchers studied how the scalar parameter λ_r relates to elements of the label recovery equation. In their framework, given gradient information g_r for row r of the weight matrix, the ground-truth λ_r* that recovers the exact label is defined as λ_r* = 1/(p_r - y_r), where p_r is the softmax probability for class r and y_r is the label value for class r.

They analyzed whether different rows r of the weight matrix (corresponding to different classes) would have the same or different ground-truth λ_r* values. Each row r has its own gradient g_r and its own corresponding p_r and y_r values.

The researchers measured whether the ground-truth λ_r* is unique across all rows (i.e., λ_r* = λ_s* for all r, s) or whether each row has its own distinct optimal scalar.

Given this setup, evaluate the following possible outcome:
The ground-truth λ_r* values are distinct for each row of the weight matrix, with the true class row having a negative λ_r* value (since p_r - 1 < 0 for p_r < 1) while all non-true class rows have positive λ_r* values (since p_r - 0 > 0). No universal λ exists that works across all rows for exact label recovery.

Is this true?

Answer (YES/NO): NO